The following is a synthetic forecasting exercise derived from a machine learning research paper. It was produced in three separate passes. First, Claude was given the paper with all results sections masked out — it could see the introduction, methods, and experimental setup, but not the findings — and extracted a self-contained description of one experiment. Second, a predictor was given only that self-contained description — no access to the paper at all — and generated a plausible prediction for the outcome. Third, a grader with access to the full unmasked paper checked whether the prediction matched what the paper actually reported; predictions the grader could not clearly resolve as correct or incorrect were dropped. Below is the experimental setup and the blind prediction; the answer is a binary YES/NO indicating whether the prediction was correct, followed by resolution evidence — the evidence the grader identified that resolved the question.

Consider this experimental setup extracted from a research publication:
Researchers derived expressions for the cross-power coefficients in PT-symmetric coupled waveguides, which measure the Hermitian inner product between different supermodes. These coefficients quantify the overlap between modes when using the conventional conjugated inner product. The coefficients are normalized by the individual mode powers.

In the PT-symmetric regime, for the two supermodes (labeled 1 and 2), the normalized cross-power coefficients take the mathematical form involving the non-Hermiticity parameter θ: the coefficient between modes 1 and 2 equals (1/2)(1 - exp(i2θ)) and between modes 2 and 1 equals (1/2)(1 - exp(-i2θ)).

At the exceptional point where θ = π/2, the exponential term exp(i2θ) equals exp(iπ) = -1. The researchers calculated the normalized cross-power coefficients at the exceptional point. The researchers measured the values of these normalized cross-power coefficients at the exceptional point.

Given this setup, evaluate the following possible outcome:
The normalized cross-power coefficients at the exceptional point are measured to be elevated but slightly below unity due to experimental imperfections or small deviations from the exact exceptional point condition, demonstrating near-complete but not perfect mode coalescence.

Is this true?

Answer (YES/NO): NO